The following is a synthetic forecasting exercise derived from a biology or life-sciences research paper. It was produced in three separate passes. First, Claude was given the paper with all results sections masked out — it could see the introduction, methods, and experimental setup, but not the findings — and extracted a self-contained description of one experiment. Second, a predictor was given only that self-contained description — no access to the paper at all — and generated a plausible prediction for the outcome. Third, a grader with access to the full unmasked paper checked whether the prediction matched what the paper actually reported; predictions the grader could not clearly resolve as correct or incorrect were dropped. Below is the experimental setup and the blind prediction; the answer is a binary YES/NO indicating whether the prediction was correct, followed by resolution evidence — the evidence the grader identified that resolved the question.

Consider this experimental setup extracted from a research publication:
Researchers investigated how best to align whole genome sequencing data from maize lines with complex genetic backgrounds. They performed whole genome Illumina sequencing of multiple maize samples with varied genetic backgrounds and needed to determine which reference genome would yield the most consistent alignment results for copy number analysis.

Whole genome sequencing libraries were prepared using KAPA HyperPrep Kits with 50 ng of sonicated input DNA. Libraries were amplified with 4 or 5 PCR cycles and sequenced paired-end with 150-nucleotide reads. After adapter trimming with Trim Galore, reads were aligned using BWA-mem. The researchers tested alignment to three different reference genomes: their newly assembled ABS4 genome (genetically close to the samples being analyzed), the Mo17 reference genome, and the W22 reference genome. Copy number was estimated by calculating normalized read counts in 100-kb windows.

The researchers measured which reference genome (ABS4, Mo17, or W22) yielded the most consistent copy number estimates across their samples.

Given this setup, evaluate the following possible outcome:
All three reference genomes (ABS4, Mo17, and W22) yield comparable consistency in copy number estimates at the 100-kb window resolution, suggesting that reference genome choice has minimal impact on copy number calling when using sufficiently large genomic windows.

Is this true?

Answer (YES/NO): NO